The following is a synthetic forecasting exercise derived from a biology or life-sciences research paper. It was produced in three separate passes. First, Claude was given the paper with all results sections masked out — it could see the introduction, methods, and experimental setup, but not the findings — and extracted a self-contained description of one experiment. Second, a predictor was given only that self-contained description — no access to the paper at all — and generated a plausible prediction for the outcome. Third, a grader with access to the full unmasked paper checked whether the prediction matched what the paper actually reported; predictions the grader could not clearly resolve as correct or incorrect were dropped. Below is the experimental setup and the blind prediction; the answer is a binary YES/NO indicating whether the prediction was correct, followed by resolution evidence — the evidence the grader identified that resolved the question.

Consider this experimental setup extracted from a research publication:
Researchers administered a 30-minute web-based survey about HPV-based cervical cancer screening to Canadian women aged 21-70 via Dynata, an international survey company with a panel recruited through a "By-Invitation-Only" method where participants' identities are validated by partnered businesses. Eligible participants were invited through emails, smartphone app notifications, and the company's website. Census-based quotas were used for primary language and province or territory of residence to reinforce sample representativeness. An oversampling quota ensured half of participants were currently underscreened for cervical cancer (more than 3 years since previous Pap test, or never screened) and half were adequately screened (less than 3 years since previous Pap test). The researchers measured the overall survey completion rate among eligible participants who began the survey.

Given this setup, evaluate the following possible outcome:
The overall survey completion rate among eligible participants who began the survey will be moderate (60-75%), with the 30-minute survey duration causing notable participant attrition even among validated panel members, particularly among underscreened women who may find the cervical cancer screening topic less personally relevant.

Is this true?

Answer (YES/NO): NO